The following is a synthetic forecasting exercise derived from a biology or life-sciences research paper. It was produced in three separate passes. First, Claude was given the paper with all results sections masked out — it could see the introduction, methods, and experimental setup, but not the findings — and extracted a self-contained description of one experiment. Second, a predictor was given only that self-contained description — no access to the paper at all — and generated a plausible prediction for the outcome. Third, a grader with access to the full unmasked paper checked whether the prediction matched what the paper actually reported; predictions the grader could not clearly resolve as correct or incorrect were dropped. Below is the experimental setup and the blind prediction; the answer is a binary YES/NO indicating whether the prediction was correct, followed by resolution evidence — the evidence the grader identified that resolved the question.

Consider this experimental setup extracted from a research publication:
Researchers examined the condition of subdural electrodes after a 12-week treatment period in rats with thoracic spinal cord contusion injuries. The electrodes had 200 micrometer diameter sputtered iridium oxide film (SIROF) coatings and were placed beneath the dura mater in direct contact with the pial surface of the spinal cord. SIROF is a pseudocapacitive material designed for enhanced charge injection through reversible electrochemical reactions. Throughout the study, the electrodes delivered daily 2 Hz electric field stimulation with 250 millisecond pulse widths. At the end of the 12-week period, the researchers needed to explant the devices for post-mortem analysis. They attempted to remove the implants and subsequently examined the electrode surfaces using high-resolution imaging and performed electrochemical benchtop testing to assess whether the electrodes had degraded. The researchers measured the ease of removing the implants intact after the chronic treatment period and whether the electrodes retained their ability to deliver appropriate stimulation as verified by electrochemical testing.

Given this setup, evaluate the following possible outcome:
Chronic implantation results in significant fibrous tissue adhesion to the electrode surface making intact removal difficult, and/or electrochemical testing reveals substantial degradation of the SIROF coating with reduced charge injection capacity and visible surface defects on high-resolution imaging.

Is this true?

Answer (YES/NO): YES